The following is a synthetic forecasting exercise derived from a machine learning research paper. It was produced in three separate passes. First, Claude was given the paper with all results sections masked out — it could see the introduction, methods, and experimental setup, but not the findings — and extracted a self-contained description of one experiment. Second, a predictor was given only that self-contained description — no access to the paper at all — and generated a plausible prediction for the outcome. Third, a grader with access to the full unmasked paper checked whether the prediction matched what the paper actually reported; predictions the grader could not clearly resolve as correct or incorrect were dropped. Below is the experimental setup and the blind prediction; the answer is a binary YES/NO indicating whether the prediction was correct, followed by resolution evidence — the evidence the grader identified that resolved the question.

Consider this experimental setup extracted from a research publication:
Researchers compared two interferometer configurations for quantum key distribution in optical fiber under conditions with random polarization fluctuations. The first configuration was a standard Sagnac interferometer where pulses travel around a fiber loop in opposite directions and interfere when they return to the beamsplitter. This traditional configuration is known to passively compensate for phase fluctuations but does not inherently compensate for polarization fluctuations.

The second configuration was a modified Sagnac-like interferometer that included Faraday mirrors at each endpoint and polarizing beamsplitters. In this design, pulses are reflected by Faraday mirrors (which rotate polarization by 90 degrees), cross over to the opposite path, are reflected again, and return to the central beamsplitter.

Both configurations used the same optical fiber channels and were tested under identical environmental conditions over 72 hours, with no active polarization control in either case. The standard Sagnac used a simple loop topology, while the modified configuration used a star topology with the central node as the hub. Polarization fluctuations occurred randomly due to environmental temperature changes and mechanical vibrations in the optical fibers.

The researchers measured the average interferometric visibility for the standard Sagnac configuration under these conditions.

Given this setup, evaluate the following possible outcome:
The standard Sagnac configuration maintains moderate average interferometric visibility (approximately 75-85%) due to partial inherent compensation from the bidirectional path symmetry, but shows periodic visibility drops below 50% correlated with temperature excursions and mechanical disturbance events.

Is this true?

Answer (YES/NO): NO